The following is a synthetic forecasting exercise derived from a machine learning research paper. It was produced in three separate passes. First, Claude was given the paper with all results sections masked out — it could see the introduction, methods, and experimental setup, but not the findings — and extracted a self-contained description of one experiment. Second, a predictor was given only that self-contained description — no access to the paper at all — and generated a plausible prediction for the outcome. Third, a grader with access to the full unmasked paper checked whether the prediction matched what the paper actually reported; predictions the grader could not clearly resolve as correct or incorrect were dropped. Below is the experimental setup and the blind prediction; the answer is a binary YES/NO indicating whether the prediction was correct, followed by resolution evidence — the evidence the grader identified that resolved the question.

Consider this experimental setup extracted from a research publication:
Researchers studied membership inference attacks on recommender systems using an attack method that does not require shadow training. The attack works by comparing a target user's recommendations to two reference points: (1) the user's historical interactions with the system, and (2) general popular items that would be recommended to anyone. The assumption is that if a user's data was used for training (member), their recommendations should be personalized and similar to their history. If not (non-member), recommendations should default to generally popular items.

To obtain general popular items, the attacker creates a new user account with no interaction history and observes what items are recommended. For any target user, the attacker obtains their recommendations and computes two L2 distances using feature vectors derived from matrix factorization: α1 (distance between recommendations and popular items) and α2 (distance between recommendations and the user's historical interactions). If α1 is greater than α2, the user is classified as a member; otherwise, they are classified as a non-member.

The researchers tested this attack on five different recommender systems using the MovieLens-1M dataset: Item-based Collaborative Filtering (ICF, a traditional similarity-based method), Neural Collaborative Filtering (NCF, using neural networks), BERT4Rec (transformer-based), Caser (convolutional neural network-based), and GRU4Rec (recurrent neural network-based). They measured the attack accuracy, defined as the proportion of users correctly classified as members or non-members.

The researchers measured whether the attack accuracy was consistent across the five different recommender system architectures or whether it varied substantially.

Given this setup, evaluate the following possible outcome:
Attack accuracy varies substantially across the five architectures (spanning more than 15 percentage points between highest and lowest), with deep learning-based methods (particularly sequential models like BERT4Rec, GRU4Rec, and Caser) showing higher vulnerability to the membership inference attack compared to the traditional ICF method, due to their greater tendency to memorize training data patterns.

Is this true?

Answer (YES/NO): NO